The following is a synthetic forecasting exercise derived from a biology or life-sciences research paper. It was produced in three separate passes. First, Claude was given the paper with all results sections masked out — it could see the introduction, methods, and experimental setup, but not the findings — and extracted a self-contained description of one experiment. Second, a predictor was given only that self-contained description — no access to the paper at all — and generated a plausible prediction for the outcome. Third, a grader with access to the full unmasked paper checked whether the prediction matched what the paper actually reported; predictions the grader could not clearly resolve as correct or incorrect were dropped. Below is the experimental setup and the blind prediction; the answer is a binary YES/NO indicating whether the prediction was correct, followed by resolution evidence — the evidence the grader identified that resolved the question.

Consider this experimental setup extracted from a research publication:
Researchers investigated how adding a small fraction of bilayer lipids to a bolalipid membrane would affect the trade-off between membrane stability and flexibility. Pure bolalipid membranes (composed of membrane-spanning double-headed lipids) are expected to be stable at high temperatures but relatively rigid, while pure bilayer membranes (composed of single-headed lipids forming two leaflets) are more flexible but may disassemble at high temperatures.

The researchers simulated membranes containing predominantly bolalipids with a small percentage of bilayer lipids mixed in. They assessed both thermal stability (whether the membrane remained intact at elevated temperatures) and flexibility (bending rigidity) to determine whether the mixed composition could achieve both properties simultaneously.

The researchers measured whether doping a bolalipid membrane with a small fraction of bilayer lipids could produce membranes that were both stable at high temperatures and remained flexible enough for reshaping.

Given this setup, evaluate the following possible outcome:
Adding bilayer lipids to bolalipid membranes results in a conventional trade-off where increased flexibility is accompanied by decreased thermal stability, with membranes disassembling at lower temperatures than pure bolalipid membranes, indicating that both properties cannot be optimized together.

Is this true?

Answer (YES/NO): NO